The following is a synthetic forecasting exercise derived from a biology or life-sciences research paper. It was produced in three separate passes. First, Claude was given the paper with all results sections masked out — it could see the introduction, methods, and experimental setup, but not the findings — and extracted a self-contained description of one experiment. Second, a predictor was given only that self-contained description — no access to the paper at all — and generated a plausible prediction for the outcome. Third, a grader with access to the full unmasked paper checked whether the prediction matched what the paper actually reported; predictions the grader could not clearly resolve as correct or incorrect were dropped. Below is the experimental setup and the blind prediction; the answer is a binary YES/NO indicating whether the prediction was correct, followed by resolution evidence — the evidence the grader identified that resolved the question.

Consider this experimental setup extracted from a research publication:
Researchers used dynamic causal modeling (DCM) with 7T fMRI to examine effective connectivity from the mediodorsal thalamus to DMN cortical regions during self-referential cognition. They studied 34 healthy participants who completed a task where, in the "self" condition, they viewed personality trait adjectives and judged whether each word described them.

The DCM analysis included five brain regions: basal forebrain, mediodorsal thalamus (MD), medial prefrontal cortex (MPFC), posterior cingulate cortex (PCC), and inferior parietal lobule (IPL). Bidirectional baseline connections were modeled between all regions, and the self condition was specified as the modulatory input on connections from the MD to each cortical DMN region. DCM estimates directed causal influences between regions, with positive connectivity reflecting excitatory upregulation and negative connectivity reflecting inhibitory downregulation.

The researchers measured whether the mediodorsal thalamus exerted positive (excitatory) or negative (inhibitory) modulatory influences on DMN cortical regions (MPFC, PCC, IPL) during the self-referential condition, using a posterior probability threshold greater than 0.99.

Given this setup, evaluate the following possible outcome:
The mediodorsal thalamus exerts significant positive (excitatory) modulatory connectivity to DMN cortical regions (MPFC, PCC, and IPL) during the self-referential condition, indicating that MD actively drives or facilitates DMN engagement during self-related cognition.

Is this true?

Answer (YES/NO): YES